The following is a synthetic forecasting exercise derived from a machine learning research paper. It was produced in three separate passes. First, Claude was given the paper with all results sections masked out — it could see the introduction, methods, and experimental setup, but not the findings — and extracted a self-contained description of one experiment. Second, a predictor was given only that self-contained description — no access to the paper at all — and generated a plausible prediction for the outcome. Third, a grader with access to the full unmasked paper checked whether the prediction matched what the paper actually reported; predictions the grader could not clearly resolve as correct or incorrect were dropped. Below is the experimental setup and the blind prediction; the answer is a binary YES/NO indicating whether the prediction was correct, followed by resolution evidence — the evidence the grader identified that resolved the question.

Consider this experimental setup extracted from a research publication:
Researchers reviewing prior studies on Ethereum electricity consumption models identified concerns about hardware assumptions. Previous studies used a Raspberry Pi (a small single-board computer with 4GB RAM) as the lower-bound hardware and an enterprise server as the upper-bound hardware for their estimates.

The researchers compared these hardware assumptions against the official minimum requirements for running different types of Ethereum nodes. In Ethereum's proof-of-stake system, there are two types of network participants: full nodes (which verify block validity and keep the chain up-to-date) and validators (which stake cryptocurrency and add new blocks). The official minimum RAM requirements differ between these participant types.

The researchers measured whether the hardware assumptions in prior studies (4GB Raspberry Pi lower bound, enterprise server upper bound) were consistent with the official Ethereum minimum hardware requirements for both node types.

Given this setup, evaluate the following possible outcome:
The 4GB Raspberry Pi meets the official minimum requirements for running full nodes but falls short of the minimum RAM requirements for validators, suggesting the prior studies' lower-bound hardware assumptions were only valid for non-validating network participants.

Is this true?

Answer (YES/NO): YES